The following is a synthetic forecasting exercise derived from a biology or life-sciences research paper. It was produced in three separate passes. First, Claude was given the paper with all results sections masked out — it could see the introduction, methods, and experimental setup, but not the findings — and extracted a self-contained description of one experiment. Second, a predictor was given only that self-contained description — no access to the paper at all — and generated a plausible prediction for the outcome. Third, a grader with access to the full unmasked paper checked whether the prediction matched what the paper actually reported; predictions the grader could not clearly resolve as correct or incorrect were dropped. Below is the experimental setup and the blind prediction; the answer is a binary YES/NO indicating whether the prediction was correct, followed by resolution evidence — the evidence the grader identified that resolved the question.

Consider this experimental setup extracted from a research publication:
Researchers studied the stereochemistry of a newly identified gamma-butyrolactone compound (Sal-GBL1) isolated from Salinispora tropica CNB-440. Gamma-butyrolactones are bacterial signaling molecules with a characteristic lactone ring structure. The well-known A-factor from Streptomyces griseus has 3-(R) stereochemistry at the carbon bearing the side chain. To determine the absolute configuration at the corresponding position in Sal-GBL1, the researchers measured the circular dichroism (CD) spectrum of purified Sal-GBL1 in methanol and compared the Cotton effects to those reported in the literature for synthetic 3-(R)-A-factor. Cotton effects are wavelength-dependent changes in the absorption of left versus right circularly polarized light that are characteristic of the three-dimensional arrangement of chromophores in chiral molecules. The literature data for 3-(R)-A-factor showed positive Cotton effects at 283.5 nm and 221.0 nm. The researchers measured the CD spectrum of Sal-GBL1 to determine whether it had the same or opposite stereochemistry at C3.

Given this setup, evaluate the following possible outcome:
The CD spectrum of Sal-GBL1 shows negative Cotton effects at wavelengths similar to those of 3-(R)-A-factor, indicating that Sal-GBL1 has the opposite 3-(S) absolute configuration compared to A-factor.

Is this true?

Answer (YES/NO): NO